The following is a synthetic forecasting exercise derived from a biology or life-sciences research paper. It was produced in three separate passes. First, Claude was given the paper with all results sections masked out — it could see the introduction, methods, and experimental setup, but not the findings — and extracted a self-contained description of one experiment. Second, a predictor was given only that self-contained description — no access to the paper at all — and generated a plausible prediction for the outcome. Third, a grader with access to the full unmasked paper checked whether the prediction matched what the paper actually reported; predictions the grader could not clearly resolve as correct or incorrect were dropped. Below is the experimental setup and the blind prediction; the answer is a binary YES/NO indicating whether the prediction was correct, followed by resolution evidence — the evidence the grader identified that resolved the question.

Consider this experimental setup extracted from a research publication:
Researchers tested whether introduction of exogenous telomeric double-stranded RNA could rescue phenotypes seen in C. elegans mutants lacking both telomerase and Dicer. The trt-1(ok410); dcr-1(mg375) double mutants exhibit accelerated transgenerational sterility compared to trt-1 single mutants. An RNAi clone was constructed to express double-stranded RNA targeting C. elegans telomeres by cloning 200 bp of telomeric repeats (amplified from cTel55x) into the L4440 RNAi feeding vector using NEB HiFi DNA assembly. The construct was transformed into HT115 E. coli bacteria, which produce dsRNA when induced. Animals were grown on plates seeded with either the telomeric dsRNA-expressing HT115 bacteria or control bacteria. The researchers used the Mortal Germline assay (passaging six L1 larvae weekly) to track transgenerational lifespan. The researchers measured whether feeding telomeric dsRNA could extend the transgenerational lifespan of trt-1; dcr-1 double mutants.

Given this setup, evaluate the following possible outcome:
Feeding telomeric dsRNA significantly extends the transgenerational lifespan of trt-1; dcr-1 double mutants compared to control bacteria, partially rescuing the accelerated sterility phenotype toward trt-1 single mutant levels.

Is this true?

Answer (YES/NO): YES